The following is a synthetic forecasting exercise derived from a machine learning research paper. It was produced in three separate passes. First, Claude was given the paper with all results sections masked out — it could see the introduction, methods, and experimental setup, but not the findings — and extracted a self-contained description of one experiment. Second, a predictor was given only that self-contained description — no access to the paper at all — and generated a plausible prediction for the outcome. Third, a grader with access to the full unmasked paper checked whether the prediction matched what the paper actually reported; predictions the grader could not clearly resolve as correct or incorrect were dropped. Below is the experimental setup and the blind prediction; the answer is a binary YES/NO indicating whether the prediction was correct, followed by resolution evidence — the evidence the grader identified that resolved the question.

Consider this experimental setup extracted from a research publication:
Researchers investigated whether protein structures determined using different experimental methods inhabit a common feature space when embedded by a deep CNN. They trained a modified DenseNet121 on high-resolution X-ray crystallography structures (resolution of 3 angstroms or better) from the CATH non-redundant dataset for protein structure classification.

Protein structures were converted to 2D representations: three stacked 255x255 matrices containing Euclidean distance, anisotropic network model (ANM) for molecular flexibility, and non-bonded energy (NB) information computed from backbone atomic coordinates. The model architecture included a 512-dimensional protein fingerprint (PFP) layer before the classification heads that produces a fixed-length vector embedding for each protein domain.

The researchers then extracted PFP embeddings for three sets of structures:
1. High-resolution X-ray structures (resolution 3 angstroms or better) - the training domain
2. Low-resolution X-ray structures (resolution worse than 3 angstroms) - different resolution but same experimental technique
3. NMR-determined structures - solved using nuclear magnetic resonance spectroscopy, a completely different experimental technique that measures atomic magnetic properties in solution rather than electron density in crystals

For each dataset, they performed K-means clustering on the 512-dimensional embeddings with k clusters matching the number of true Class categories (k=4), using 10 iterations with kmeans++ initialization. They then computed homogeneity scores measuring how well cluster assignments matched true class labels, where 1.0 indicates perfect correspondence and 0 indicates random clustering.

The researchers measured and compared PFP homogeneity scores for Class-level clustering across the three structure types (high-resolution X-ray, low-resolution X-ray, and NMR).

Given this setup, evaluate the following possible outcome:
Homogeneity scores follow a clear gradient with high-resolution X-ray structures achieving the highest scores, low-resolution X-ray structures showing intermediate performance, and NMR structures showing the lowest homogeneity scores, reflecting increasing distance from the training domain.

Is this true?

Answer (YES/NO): NO